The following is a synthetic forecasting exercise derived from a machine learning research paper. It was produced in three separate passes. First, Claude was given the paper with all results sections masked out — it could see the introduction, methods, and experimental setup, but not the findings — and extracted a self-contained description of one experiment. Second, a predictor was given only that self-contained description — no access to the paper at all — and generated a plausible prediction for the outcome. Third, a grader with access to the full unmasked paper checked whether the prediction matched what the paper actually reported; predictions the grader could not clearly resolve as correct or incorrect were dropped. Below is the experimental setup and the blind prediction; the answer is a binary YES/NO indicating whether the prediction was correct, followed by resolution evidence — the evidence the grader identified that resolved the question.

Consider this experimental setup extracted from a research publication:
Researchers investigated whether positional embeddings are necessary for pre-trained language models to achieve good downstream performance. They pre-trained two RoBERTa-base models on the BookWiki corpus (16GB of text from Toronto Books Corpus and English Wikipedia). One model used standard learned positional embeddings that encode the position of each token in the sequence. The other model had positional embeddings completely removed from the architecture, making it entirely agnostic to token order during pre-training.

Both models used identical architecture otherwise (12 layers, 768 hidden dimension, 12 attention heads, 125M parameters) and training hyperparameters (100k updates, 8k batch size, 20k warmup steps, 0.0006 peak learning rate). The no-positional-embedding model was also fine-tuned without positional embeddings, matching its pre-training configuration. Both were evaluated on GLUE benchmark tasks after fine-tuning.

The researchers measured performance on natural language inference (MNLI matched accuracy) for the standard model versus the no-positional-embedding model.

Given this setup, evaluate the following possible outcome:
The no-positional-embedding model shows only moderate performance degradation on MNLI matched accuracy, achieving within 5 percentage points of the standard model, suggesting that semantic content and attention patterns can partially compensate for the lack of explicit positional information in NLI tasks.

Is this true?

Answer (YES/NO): NO